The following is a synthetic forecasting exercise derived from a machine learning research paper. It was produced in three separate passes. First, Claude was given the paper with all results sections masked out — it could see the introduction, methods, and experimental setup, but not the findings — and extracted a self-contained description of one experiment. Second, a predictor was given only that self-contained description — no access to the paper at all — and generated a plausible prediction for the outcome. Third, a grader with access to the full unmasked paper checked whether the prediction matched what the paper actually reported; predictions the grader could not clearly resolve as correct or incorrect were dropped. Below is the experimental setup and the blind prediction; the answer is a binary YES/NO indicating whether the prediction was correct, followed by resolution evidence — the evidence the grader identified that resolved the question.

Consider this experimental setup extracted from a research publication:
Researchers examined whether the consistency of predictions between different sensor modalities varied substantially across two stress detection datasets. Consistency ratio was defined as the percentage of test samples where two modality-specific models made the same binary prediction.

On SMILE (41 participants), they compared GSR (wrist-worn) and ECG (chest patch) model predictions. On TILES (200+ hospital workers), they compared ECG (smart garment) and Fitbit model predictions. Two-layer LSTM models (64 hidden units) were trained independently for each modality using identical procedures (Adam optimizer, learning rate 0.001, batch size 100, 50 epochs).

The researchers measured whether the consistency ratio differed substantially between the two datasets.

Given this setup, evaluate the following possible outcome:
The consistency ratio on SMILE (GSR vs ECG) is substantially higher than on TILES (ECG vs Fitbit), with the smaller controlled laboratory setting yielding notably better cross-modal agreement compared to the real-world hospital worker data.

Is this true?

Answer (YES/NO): NO